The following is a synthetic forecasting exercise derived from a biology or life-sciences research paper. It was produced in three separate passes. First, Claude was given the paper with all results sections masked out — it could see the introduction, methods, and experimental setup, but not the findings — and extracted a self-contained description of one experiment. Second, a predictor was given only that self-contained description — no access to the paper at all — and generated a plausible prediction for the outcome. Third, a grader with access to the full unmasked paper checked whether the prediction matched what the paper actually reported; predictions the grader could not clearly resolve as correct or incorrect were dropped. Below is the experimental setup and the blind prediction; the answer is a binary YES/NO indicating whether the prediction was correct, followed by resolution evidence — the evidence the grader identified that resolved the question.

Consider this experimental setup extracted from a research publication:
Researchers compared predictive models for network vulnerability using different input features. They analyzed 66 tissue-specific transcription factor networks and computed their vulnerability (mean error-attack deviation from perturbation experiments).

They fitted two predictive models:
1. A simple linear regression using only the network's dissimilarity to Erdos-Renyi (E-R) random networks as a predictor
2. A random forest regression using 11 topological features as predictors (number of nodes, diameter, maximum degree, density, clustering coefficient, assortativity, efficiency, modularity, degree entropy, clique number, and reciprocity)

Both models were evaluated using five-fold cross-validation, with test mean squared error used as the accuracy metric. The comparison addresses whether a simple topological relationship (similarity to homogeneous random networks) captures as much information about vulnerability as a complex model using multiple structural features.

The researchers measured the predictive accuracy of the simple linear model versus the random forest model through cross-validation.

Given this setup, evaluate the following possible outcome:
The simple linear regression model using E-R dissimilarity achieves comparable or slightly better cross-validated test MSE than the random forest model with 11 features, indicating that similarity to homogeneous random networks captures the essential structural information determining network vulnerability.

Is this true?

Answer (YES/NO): YES